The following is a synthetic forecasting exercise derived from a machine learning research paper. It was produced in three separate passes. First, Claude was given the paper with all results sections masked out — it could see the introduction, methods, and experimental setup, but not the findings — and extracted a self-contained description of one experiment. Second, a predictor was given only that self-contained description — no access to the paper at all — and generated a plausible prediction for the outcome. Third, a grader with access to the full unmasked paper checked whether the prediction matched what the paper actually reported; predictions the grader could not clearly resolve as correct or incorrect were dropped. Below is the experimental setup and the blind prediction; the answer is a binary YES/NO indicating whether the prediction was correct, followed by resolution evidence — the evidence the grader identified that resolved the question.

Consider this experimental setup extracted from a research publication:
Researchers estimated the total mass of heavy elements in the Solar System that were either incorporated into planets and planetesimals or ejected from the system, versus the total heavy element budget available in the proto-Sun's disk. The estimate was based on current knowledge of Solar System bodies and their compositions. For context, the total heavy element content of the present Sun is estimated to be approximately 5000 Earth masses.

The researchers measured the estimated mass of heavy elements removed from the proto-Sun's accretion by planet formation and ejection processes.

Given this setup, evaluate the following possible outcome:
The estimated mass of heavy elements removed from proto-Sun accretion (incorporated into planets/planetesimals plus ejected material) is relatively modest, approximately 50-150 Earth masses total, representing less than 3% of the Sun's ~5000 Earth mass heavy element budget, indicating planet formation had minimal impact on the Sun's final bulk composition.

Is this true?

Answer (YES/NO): NO